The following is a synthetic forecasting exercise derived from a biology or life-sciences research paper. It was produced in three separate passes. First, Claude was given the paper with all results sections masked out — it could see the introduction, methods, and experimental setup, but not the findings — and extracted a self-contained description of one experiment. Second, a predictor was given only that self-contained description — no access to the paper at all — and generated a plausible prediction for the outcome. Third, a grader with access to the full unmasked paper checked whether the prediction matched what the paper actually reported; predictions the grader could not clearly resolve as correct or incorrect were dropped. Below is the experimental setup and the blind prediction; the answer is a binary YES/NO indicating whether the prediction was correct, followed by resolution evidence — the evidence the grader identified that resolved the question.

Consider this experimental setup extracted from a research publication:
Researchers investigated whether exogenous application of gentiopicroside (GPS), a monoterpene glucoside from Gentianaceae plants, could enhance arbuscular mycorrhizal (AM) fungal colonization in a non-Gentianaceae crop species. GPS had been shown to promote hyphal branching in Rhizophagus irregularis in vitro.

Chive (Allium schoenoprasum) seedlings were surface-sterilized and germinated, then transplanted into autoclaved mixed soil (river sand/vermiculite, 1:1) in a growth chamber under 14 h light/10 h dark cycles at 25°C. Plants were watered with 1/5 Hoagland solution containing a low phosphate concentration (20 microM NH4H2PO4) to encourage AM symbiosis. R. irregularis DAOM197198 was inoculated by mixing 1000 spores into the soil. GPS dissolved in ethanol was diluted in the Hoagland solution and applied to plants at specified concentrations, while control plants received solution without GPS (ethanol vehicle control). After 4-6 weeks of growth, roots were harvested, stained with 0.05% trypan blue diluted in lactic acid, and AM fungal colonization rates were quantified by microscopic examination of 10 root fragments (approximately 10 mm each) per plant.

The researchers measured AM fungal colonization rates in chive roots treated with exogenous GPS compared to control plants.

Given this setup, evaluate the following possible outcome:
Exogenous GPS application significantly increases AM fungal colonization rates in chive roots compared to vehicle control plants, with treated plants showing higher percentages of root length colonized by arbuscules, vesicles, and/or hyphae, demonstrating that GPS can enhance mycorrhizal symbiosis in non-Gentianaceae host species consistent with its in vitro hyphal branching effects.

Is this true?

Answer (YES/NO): YES